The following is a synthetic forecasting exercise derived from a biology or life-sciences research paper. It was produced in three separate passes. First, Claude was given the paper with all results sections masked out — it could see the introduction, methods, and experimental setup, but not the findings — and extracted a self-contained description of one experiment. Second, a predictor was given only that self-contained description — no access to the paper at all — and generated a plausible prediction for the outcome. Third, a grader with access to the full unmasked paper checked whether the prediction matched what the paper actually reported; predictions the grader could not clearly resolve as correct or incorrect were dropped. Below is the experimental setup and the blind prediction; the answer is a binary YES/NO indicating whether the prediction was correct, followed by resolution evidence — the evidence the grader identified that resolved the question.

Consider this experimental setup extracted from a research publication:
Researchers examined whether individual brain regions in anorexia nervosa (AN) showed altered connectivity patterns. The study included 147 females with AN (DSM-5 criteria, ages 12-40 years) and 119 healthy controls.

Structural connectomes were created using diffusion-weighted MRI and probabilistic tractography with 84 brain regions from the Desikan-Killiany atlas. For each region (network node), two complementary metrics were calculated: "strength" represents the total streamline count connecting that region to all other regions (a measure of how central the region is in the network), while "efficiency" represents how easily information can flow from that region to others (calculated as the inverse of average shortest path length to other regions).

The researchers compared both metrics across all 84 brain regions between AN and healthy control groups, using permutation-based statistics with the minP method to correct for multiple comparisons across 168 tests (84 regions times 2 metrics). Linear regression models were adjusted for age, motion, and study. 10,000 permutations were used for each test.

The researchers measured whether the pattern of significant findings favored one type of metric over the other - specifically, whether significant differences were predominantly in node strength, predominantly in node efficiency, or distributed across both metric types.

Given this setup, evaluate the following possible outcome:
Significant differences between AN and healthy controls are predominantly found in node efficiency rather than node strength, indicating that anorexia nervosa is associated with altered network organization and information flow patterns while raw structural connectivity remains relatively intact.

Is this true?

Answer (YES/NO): NO